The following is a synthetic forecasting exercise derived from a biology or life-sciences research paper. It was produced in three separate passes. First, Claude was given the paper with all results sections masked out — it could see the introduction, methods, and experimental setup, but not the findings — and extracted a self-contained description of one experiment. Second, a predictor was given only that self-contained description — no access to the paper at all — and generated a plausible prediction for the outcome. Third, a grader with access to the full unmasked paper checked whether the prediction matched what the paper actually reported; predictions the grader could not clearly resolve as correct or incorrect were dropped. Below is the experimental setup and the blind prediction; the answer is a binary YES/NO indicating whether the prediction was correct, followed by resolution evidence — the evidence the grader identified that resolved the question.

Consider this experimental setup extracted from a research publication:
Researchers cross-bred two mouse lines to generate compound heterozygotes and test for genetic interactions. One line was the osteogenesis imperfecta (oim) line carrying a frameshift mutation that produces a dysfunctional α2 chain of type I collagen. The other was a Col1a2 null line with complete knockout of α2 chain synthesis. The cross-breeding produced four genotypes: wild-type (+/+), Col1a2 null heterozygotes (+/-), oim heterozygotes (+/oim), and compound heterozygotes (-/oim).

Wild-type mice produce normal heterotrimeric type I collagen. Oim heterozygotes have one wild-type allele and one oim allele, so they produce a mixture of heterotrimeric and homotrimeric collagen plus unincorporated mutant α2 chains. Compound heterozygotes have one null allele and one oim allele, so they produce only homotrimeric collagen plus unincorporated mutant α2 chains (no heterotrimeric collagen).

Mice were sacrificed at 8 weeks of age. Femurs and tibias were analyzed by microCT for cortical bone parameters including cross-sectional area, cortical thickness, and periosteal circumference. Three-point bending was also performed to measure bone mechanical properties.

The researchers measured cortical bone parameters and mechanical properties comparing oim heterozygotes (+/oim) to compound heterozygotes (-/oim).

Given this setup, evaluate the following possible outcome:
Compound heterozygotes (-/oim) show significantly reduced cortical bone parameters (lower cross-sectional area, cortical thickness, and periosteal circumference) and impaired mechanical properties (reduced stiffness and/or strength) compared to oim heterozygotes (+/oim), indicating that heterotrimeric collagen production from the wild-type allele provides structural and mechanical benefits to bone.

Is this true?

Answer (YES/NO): NO